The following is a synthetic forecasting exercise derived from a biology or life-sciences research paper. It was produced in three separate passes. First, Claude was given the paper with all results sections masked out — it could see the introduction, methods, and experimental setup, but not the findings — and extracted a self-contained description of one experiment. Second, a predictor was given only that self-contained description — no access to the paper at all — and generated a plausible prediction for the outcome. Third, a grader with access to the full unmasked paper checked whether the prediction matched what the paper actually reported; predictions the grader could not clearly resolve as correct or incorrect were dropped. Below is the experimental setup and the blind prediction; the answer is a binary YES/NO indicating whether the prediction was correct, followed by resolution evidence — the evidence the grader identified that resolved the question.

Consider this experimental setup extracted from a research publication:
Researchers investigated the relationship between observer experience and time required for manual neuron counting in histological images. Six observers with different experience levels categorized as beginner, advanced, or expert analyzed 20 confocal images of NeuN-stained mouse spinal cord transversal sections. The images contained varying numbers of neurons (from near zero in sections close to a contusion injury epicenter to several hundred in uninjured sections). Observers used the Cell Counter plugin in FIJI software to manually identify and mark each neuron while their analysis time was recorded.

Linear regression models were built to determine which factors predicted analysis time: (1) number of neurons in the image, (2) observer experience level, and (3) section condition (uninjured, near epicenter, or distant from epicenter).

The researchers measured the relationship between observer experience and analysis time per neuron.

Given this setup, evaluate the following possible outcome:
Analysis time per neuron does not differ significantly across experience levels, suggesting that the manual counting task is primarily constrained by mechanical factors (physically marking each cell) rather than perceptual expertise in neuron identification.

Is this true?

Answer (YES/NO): NO